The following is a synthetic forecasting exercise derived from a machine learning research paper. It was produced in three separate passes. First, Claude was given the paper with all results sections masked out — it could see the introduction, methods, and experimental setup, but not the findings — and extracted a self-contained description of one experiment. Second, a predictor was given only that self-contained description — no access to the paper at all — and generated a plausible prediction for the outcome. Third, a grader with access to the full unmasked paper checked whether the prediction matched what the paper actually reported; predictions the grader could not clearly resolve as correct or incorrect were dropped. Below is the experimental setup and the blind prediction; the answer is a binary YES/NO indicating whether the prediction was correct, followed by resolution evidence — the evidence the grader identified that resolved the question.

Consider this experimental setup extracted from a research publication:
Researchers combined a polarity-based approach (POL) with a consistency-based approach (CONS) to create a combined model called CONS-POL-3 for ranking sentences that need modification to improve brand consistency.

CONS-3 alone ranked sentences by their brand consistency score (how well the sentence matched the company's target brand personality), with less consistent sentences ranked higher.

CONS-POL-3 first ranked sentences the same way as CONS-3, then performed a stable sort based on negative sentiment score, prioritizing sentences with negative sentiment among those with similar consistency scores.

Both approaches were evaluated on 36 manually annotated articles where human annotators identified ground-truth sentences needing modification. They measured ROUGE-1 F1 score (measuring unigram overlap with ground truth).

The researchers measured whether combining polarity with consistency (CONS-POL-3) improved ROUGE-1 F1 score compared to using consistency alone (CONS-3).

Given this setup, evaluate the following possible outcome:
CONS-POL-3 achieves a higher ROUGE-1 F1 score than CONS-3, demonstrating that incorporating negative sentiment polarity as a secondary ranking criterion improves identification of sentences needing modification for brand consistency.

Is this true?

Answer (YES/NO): YES